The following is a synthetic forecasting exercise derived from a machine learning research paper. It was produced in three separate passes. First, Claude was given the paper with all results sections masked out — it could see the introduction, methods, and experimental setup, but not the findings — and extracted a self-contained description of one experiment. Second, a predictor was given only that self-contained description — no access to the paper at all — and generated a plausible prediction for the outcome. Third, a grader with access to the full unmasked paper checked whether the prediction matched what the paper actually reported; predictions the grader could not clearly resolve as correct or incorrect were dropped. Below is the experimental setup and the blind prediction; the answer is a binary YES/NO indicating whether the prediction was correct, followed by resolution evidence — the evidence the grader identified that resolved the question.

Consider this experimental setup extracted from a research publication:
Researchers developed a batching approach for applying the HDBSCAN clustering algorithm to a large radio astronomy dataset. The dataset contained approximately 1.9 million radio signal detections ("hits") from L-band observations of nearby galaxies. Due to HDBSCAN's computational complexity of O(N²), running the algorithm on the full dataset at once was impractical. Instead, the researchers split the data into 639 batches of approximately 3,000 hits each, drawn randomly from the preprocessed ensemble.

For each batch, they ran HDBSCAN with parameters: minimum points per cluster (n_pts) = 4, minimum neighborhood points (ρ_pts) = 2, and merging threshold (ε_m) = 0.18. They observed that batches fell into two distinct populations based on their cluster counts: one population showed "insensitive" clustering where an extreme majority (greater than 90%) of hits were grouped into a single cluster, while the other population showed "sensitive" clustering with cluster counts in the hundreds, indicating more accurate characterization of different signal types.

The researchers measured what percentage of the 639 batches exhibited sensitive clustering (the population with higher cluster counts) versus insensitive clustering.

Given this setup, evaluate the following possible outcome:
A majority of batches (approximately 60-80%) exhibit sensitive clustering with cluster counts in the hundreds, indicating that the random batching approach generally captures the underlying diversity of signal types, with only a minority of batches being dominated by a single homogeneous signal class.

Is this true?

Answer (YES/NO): YES